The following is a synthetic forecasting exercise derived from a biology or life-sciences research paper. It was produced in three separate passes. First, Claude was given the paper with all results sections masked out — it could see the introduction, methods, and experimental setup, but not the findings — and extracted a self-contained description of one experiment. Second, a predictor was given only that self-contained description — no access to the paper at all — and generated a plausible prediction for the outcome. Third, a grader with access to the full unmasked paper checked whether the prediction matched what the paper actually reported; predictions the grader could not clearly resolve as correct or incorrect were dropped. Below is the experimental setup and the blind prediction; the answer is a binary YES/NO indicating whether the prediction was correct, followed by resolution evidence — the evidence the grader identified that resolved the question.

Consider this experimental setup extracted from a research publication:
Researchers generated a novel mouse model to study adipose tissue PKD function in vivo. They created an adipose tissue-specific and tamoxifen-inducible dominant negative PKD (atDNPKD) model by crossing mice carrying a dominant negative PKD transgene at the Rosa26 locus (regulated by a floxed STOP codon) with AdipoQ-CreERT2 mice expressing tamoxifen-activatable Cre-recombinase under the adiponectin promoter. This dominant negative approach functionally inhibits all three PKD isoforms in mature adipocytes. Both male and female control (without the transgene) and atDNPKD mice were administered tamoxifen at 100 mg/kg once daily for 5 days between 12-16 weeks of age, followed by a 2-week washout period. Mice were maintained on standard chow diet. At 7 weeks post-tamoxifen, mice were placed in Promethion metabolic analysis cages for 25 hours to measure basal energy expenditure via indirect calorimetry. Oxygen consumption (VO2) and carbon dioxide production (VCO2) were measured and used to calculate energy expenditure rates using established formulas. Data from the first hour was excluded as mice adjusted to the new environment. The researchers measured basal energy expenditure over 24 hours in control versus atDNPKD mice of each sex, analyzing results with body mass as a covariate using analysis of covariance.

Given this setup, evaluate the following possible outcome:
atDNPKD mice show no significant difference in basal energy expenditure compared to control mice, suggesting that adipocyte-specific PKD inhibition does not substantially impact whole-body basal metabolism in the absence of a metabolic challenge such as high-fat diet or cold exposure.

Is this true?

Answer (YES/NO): YES